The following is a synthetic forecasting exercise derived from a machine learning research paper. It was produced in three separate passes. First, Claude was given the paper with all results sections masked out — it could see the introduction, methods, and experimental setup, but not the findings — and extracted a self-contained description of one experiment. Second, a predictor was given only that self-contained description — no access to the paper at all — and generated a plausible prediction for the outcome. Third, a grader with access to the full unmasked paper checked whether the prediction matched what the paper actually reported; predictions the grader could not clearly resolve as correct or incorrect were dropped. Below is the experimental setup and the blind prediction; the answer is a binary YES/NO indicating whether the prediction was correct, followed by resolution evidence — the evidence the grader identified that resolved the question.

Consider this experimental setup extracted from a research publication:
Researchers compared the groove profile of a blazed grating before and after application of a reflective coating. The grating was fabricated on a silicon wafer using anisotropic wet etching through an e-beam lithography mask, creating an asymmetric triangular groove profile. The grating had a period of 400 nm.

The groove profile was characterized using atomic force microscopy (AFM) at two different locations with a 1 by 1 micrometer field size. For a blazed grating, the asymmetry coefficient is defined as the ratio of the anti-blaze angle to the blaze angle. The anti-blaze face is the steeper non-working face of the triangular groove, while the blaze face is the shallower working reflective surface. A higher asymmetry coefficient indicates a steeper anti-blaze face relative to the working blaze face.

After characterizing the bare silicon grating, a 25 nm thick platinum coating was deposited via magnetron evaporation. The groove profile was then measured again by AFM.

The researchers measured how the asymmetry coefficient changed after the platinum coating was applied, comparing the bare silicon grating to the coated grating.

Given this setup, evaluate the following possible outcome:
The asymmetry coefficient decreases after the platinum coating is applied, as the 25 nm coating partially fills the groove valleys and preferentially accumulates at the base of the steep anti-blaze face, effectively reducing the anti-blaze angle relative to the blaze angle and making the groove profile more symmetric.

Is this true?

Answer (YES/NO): NO